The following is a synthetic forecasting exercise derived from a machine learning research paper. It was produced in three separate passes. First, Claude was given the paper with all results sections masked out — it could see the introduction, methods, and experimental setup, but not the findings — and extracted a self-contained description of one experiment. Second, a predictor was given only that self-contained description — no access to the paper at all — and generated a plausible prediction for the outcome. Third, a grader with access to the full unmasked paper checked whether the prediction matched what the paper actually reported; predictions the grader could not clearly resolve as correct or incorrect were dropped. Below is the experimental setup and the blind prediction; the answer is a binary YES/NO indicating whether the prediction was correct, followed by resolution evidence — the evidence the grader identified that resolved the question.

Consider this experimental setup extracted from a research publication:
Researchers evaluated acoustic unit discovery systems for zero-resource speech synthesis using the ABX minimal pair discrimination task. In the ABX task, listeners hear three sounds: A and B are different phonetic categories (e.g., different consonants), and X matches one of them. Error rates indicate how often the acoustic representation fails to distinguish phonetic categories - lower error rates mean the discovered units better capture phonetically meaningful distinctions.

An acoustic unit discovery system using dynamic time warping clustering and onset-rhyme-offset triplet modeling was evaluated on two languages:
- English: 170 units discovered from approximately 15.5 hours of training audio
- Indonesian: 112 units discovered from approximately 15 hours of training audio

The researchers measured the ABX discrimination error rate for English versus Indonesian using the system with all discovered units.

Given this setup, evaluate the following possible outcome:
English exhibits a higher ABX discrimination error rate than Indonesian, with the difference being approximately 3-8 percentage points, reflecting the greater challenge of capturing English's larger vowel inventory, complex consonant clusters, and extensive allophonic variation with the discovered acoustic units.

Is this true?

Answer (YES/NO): YES